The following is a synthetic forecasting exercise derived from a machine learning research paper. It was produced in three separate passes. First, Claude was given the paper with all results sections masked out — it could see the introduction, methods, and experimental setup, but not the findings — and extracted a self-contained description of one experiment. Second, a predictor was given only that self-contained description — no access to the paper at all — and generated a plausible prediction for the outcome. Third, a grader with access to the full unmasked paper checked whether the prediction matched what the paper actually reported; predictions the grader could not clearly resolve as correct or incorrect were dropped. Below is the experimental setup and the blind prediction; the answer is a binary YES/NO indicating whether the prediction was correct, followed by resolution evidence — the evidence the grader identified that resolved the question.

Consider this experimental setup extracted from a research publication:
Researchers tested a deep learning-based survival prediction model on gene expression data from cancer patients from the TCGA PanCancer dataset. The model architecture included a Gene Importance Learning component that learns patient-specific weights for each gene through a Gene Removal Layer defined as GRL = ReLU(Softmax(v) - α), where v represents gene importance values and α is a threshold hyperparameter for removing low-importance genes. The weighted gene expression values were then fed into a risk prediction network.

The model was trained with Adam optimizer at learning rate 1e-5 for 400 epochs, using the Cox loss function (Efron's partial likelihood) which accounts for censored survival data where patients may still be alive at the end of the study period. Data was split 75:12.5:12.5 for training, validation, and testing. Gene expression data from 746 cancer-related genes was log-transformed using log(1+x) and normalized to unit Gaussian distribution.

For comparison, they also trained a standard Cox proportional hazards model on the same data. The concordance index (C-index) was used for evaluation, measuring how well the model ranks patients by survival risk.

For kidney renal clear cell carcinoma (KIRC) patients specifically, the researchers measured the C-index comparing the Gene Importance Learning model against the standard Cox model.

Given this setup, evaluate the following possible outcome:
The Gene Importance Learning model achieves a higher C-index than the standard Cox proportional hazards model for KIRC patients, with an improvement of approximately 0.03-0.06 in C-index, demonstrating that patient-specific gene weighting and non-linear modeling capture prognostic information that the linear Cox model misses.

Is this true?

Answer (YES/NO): NO